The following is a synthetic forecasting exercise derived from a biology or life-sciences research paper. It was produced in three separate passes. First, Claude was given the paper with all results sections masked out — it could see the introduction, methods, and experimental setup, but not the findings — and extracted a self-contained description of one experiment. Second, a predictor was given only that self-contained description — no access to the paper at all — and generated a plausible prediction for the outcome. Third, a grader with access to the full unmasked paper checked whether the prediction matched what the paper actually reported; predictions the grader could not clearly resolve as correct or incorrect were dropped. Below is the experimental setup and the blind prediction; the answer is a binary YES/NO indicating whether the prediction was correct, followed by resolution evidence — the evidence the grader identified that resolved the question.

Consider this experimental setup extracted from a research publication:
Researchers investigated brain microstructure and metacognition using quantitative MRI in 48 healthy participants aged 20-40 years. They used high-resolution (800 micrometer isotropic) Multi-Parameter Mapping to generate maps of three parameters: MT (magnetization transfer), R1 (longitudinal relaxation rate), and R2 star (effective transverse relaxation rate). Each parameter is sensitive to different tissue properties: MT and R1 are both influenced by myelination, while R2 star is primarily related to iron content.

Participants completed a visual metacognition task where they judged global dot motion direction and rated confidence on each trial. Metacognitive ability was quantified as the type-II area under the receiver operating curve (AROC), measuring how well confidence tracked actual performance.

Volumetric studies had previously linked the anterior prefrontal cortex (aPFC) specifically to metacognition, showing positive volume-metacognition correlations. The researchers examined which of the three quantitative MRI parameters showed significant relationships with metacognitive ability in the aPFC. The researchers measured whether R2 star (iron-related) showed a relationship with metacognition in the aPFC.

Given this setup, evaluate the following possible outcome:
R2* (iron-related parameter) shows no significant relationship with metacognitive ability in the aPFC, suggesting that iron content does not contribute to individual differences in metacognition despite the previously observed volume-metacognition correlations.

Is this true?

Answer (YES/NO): YES